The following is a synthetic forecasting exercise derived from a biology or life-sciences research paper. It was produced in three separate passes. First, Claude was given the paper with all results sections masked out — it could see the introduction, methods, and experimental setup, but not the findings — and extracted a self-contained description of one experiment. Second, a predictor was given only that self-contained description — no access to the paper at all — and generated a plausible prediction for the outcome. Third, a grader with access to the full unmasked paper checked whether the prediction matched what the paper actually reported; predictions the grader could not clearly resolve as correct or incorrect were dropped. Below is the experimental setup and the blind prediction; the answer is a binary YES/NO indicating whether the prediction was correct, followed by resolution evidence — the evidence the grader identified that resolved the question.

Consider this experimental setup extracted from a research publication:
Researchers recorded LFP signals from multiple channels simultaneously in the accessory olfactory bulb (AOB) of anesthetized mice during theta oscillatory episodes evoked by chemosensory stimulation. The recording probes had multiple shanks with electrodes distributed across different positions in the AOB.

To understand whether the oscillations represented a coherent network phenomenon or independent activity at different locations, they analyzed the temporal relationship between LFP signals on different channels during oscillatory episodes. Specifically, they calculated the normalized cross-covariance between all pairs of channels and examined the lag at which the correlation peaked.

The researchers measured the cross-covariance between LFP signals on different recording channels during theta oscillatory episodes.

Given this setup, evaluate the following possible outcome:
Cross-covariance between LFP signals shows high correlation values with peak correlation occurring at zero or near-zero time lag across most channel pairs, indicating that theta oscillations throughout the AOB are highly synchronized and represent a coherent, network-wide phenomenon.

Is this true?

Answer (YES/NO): YES